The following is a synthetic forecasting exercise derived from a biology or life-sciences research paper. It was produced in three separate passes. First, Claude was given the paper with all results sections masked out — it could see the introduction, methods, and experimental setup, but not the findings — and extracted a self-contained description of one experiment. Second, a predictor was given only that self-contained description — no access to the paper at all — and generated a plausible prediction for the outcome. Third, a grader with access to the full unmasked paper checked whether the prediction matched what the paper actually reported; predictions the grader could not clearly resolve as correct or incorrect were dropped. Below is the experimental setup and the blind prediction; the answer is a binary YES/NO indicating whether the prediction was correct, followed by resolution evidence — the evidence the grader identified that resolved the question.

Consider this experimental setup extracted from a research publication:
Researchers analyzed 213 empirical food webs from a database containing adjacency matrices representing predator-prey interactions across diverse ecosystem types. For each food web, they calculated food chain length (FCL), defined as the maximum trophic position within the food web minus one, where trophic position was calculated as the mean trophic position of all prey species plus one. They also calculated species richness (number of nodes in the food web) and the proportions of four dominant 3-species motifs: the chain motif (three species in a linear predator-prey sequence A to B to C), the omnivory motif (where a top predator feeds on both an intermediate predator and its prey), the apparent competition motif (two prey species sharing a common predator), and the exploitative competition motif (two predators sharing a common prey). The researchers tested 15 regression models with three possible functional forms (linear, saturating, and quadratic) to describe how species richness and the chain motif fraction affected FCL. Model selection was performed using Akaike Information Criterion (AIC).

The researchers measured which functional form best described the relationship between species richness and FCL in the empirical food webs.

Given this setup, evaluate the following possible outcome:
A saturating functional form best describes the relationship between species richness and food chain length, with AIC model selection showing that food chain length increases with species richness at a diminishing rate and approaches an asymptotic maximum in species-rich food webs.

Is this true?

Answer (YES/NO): YES